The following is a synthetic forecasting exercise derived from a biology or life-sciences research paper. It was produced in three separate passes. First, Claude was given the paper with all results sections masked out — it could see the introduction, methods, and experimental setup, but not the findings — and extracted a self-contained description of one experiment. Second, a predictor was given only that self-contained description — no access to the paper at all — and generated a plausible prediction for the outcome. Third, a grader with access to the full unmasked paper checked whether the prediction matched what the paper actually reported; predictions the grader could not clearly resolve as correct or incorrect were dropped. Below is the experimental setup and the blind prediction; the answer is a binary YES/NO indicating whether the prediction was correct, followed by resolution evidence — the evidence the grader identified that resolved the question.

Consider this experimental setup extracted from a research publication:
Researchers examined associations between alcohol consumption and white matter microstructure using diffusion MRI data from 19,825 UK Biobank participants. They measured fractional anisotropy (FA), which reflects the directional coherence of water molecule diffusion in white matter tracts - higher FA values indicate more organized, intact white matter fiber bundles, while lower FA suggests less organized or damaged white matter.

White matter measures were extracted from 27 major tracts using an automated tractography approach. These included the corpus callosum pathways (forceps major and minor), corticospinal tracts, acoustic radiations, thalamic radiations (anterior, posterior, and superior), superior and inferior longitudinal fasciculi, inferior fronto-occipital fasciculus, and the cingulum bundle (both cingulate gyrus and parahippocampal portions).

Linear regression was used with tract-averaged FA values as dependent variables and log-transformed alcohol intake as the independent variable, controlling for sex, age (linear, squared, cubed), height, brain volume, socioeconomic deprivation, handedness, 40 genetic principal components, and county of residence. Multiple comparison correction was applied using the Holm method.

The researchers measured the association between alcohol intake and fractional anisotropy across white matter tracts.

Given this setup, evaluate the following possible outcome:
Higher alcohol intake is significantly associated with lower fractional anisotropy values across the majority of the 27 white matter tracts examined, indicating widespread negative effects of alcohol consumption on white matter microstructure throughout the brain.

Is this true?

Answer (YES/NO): NO